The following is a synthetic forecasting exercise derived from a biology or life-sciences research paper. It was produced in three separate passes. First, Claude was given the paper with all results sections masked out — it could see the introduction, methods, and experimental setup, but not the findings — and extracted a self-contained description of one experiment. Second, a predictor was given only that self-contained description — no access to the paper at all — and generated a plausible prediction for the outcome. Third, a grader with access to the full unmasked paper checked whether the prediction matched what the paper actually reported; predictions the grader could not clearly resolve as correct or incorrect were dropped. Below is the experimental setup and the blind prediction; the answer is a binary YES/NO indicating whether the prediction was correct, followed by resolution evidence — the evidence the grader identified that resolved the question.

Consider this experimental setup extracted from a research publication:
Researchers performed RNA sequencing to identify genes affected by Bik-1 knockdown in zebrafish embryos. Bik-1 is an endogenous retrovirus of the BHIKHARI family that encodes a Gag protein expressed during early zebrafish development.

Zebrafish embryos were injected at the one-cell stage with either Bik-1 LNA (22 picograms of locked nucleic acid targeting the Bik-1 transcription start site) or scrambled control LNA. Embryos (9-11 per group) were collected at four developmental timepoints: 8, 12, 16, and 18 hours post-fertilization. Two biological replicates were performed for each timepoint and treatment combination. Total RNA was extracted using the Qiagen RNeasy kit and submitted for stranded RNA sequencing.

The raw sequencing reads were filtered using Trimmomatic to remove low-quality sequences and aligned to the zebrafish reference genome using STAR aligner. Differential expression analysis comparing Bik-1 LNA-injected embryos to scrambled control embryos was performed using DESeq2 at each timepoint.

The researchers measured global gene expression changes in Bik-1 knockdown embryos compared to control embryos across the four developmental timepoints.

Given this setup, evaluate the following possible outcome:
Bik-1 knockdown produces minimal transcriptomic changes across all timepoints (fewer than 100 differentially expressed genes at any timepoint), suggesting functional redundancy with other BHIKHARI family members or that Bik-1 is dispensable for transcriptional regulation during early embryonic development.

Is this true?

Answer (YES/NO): NO